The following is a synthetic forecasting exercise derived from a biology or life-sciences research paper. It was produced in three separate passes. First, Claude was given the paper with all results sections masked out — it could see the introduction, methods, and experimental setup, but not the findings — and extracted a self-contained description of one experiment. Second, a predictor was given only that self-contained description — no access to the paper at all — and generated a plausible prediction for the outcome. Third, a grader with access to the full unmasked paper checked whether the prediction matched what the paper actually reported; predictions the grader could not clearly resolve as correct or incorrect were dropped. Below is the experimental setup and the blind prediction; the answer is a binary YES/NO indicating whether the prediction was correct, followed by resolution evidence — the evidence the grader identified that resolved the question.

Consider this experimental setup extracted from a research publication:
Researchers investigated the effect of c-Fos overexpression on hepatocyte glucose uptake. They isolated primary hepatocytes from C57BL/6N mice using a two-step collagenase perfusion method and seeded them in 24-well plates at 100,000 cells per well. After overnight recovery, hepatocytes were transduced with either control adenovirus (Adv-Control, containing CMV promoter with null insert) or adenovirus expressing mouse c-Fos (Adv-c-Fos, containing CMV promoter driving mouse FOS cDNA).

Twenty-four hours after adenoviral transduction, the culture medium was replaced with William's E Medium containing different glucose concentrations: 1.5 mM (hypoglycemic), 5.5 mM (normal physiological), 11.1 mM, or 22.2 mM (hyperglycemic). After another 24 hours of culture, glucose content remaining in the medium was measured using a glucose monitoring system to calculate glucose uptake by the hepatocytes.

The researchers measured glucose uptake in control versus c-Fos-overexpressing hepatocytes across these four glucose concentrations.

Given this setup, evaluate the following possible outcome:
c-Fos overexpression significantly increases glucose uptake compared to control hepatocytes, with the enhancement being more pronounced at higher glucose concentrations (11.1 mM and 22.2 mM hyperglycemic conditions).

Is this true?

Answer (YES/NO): NO